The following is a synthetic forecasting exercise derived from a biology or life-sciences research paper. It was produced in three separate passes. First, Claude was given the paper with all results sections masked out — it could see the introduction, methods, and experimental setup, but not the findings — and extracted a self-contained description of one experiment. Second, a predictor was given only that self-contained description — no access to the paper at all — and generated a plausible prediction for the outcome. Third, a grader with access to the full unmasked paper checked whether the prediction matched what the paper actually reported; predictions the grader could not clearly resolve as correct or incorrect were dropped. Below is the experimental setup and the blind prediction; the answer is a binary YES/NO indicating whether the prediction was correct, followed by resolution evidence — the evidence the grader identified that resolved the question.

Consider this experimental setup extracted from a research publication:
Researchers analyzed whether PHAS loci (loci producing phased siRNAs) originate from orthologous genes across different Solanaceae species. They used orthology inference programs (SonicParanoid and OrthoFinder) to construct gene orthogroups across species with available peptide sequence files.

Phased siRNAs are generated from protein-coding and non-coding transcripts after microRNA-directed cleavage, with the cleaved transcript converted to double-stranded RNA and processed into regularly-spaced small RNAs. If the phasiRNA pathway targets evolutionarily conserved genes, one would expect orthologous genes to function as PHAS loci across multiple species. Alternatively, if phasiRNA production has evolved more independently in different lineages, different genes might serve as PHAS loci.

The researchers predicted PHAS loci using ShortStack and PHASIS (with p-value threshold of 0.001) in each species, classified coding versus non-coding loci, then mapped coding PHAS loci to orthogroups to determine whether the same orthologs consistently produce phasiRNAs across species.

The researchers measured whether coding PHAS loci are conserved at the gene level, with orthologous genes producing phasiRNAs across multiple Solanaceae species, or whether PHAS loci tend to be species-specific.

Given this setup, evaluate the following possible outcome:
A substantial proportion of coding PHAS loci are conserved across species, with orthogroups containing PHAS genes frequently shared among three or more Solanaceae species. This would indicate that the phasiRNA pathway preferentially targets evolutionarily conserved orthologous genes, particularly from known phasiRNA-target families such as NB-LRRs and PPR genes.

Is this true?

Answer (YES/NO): NO